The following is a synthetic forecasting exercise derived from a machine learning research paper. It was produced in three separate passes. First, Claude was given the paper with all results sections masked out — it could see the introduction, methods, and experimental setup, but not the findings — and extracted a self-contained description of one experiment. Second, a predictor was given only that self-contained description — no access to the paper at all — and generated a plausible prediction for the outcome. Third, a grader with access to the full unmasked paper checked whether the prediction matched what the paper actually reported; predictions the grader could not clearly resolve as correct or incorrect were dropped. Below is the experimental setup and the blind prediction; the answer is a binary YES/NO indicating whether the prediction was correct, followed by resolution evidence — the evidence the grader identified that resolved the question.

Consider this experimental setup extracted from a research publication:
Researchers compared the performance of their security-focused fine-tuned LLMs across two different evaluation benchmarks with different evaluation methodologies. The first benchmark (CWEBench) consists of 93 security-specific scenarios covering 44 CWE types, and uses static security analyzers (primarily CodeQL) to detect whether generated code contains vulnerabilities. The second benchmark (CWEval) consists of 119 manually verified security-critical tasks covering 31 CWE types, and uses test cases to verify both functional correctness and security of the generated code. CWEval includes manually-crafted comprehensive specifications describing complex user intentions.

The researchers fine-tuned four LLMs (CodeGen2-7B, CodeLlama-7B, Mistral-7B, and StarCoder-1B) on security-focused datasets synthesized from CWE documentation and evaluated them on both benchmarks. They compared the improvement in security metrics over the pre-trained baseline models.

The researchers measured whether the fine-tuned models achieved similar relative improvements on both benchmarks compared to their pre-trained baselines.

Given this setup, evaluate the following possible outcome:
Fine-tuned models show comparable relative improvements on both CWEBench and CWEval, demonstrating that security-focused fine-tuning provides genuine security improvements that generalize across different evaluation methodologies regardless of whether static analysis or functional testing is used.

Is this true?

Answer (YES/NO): NO